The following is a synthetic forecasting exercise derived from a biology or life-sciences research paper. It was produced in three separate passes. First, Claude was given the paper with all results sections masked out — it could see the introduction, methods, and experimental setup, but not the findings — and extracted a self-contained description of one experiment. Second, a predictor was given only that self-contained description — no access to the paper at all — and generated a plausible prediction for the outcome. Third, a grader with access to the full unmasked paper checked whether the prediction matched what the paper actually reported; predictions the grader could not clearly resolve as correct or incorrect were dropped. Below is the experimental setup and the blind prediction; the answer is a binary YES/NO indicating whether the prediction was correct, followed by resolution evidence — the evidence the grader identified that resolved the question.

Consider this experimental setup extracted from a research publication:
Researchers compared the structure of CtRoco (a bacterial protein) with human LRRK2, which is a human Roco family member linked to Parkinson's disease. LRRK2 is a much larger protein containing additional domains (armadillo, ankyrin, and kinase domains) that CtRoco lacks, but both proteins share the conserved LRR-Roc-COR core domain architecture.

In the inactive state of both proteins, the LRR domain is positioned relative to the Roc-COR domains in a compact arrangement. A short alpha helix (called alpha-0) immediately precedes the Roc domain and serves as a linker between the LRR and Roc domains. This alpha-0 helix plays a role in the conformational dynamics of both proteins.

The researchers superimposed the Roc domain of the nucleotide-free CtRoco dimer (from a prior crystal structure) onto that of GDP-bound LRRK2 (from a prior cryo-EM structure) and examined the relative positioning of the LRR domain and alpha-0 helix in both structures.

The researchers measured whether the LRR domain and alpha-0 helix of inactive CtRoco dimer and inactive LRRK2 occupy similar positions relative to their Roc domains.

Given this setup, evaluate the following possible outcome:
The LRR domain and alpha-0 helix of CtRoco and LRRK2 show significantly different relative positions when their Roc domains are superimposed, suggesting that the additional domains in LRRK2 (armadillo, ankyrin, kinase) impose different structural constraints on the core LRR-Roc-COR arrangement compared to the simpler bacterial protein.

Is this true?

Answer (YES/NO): NO